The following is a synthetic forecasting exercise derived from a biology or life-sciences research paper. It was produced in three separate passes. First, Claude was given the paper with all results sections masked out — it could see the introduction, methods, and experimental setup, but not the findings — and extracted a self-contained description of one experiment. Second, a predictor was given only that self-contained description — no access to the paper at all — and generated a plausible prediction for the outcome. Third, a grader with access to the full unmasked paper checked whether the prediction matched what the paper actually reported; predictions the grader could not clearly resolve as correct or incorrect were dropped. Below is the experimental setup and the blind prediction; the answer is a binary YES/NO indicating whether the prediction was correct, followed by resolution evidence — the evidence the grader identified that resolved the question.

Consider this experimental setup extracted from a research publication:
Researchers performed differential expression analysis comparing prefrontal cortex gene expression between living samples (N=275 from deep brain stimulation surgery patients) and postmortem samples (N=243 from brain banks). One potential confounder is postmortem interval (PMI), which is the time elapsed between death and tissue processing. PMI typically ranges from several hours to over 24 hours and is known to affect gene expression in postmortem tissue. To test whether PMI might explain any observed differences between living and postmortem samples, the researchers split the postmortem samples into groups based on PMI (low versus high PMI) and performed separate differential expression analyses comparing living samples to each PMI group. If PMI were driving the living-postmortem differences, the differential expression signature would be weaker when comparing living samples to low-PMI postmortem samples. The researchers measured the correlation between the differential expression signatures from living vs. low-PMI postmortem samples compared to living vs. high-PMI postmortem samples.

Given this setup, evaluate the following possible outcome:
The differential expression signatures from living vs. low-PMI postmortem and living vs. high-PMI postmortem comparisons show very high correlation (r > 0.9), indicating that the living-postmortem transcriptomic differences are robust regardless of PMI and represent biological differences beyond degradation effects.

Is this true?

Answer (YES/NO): NO